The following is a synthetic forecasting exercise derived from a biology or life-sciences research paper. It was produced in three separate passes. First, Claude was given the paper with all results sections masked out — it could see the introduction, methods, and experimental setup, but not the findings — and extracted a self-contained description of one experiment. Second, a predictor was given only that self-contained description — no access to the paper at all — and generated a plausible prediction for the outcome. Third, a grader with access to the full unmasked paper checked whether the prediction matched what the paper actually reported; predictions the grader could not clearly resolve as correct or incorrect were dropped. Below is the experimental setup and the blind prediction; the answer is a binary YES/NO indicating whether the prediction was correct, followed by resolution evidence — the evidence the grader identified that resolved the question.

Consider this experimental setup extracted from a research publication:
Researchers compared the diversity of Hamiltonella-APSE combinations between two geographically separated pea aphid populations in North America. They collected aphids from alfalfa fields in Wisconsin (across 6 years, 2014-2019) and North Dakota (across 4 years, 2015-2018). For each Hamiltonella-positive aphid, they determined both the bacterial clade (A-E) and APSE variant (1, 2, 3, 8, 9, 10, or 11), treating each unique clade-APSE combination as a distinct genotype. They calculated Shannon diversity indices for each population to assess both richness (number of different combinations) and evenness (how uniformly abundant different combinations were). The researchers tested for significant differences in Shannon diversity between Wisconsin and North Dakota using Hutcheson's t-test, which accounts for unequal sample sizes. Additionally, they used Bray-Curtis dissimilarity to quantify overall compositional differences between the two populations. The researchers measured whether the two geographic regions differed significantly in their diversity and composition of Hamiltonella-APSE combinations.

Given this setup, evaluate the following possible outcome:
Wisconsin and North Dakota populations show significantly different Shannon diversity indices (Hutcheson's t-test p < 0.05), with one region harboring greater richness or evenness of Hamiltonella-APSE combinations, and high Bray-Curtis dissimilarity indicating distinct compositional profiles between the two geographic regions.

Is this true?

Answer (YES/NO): YES